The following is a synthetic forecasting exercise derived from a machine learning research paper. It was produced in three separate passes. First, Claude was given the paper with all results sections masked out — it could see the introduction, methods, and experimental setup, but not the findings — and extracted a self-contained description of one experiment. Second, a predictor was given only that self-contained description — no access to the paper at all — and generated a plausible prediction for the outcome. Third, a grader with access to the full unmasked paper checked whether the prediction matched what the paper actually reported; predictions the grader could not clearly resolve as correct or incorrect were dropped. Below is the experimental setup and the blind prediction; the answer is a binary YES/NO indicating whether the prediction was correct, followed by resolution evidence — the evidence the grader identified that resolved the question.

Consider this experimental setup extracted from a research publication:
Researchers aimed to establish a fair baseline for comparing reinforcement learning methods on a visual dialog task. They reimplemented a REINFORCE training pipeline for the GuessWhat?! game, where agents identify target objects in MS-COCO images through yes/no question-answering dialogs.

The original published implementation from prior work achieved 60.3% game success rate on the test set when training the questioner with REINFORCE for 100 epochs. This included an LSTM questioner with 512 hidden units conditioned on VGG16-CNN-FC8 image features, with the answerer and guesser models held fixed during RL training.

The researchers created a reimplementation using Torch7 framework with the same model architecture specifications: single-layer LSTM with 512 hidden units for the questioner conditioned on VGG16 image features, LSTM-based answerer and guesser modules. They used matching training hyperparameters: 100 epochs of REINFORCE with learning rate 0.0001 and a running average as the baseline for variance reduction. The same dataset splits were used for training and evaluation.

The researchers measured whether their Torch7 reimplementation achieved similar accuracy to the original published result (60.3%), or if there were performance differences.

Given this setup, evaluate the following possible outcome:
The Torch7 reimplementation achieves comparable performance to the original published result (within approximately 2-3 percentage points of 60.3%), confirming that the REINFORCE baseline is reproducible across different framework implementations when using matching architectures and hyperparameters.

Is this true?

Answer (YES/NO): YES